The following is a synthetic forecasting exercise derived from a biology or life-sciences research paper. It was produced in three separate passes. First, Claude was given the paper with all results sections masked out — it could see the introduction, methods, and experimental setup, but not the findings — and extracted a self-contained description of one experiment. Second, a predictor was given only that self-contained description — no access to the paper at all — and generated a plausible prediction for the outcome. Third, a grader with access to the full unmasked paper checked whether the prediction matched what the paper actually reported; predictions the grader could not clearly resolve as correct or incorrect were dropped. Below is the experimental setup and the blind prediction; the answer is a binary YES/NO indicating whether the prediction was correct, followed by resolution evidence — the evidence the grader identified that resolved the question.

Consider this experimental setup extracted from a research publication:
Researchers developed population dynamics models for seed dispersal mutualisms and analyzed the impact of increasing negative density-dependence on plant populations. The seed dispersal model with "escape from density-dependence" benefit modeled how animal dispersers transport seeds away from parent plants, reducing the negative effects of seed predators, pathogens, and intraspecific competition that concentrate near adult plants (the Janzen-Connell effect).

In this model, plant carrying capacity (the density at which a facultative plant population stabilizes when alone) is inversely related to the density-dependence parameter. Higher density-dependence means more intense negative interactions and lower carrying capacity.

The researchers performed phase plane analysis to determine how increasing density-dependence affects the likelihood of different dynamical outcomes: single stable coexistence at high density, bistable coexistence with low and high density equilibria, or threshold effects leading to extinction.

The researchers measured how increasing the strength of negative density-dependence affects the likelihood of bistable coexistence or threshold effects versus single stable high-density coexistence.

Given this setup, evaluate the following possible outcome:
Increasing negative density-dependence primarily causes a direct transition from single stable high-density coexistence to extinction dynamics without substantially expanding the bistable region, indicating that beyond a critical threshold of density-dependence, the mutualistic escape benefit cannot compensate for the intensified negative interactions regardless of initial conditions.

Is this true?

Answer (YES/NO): NO